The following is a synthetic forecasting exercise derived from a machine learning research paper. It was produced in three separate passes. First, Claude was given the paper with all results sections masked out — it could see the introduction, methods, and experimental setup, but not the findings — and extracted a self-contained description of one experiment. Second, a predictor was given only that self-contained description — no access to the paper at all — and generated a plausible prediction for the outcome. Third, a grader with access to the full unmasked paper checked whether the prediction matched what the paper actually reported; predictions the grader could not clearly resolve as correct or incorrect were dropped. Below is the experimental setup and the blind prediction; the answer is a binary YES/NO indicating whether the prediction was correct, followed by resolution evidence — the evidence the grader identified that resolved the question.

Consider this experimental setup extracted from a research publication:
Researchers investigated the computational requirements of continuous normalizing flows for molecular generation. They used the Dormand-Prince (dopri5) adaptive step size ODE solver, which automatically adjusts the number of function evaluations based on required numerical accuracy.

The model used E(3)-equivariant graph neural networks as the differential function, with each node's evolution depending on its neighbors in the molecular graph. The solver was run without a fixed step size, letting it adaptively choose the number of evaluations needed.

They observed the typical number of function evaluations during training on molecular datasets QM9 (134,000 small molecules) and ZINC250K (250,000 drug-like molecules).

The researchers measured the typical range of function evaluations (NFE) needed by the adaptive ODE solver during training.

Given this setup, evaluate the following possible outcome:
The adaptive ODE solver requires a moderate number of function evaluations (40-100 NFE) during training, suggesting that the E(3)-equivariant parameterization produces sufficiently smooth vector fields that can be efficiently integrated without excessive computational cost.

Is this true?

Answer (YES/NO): YES